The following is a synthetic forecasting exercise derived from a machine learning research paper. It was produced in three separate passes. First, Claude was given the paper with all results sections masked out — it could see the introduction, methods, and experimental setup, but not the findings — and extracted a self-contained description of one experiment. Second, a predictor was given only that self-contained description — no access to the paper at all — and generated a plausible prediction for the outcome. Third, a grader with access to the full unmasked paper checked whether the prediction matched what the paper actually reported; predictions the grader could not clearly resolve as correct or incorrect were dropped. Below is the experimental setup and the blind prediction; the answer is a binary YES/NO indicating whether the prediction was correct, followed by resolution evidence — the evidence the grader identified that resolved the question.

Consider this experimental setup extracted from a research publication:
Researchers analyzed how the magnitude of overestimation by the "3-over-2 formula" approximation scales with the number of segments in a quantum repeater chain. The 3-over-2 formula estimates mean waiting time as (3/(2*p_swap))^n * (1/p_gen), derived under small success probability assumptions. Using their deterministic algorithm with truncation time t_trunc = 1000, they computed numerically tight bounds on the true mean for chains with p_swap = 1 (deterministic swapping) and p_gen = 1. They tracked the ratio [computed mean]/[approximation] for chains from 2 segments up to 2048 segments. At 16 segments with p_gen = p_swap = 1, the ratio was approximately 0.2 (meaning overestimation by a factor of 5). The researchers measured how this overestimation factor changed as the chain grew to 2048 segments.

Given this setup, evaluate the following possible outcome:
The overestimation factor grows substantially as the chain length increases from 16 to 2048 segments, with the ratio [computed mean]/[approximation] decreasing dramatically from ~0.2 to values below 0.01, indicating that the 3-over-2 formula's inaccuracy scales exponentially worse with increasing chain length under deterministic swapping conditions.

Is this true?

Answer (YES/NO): NO